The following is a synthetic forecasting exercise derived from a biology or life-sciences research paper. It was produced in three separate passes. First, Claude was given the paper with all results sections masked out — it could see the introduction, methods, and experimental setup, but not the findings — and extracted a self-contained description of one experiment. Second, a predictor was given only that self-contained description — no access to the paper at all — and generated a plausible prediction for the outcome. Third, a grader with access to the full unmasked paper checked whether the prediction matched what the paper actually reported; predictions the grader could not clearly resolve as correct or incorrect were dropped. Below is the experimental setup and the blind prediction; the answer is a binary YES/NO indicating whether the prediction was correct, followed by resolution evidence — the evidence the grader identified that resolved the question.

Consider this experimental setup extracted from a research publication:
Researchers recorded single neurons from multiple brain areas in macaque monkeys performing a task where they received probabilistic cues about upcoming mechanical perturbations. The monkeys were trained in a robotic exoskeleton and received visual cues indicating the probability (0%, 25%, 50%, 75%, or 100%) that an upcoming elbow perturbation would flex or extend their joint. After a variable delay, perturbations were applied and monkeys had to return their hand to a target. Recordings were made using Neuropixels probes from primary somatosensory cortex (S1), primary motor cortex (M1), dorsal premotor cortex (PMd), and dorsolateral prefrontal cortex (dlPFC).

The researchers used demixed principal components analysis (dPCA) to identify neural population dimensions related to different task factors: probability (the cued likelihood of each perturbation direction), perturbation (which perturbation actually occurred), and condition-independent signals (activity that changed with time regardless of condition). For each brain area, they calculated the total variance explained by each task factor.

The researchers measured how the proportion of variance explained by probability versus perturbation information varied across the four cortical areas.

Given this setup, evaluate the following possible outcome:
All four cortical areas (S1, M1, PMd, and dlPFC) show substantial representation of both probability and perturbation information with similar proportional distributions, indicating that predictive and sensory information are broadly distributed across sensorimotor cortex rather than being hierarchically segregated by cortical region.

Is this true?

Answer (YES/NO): NO